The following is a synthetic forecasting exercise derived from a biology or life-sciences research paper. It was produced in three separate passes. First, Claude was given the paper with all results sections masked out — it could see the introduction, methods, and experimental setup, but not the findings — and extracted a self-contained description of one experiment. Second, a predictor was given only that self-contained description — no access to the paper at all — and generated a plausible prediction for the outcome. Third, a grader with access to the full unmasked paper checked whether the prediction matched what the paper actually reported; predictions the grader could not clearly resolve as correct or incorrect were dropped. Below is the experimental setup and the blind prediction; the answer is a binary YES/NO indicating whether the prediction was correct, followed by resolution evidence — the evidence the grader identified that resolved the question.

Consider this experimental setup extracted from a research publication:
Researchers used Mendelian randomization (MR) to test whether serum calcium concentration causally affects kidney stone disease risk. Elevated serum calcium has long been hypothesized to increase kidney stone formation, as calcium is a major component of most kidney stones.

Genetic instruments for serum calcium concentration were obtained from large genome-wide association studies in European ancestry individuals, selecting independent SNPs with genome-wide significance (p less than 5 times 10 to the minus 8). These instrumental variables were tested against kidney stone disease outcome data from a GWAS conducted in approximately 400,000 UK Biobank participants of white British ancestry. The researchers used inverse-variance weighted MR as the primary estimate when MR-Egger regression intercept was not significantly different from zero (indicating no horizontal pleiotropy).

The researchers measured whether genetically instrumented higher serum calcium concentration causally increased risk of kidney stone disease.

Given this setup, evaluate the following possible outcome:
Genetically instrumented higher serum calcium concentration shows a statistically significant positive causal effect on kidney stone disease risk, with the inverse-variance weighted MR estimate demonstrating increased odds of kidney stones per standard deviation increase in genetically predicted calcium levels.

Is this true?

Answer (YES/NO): YES